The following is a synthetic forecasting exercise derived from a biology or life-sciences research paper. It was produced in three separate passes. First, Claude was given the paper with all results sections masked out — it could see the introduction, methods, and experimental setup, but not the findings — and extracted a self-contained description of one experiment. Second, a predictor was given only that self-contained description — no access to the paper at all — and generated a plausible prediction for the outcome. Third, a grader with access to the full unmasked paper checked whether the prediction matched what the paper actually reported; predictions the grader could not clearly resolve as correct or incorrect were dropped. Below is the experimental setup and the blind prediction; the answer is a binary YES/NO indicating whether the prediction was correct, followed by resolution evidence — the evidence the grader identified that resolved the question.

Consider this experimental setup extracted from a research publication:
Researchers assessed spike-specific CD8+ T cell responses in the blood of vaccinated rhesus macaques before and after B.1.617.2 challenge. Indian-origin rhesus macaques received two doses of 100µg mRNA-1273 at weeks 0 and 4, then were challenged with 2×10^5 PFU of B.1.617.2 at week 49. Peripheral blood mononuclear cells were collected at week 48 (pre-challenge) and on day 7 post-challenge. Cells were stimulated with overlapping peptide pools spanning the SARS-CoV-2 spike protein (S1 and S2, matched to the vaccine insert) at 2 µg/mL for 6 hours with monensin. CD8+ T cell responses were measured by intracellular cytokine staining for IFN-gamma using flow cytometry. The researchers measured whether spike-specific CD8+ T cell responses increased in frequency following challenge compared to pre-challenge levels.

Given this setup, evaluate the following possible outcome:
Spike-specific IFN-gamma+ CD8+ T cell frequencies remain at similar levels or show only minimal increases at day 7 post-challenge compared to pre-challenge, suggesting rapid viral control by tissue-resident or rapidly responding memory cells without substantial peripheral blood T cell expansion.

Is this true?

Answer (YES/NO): NO